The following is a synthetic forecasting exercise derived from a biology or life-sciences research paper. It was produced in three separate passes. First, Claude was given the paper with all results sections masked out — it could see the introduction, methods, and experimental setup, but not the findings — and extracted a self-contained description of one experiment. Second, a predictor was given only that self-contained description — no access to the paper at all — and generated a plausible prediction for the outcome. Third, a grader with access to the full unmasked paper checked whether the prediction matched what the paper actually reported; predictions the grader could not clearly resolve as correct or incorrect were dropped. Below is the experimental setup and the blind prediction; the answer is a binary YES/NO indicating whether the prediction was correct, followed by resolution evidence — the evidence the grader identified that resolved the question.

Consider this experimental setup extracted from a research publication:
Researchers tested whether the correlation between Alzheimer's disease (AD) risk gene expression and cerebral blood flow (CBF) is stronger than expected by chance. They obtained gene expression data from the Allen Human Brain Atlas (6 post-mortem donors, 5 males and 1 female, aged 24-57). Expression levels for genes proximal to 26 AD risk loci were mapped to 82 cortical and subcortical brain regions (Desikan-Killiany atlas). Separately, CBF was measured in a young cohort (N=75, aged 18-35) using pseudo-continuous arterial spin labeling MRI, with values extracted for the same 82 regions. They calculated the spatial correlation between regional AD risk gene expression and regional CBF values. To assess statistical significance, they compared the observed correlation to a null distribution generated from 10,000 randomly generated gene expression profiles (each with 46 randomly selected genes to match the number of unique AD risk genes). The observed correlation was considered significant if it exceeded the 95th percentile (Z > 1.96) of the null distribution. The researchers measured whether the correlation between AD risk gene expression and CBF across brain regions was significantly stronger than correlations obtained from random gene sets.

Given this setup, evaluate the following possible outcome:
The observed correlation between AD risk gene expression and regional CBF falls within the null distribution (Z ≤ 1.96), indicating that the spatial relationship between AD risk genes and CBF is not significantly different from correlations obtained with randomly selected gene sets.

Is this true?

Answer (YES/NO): NO